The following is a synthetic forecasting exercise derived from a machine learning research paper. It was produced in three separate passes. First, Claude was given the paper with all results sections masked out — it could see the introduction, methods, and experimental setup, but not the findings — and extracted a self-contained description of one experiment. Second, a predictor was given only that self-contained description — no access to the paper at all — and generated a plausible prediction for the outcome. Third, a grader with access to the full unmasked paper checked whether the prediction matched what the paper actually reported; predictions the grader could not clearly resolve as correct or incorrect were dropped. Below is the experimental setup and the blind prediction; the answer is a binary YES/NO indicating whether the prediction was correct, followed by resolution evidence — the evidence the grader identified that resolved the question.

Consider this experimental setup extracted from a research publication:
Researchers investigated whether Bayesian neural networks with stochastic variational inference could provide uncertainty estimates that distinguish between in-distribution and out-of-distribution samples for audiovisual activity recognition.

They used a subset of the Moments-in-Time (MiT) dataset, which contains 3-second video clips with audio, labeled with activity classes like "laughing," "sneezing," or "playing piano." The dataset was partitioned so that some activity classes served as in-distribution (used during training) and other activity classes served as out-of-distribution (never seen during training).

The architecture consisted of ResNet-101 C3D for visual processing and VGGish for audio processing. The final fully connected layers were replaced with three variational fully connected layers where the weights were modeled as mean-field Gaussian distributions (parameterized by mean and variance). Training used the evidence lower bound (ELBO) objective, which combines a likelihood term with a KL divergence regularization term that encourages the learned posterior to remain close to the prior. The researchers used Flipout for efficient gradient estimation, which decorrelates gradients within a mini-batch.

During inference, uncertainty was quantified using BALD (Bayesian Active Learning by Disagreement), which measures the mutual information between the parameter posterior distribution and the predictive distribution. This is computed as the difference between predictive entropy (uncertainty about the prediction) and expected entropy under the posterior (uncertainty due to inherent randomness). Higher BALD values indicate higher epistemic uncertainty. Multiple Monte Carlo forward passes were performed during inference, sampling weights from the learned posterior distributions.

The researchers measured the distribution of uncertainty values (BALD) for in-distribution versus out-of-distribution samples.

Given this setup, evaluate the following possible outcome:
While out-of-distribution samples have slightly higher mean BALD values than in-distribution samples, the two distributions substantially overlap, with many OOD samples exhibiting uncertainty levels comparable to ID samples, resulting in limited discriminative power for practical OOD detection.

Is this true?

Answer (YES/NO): NO